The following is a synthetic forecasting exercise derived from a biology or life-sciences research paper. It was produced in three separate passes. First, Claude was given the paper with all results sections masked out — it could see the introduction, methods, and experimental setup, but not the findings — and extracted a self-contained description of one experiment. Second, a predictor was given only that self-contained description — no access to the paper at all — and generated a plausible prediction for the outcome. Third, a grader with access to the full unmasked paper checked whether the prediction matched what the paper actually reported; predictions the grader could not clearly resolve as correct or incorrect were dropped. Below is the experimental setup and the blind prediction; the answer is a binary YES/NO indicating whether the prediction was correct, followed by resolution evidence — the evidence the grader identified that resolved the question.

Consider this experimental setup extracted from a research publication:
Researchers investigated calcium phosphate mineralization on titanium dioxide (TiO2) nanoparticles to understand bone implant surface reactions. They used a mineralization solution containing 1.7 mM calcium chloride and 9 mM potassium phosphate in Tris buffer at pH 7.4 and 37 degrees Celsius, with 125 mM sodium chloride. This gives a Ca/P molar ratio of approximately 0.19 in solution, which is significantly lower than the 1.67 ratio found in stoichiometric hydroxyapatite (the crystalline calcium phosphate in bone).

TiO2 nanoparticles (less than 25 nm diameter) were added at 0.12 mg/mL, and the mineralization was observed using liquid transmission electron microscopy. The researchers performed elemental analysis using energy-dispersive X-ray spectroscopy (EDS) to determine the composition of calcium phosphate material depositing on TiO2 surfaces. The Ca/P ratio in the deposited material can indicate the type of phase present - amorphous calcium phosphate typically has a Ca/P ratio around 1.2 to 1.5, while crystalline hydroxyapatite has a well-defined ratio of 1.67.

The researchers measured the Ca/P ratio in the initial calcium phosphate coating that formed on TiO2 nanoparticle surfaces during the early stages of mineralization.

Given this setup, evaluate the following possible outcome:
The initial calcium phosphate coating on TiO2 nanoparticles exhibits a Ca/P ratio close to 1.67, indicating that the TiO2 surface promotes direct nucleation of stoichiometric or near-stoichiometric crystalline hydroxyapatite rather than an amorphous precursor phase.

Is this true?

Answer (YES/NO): NO